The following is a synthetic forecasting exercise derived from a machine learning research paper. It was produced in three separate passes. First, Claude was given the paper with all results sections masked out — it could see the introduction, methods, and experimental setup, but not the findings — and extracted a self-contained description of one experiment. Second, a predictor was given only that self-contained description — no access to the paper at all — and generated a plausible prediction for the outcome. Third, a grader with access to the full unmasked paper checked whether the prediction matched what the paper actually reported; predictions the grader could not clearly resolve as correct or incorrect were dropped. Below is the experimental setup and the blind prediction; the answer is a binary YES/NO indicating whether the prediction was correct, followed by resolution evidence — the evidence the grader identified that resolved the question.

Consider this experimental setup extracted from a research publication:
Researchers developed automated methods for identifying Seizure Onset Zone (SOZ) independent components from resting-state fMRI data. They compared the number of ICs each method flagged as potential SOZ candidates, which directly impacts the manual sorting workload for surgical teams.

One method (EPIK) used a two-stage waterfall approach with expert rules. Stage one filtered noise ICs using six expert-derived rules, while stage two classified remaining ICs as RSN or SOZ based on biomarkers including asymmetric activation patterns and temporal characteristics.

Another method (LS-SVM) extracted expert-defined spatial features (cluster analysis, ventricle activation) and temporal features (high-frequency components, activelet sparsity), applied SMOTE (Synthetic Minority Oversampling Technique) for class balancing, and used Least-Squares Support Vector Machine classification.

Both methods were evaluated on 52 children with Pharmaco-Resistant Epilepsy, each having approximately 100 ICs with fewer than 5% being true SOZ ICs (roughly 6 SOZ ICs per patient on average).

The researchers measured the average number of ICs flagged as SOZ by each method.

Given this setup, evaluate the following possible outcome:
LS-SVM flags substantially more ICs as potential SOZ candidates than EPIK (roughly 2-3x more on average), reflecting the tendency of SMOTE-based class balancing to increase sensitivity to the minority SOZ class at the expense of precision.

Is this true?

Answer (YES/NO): NO